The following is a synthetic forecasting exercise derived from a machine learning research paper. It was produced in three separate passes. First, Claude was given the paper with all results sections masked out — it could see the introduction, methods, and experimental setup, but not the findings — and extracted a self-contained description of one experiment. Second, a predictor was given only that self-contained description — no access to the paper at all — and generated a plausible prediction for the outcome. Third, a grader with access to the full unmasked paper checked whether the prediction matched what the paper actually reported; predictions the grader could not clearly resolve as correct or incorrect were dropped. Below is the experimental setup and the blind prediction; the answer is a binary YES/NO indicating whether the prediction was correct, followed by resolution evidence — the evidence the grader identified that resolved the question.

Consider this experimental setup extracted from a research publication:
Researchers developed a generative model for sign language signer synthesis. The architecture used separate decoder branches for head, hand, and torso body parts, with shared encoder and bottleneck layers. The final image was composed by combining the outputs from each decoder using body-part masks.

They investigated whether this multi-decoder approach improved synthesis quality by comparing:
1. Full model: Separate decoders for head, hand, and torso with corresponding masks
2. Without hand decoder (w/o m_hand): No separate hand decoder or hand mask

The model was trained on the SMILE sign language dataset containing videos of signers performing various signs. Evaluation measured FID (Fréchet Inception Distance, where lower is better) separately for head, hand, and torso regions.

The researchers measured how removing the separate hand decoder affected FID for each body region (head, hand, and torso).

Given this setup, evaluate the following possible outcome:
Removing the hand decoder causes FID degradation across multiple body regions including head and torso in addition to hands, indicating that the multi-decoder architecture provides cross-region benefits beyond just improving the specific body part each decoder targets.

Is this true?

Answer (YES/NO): YES